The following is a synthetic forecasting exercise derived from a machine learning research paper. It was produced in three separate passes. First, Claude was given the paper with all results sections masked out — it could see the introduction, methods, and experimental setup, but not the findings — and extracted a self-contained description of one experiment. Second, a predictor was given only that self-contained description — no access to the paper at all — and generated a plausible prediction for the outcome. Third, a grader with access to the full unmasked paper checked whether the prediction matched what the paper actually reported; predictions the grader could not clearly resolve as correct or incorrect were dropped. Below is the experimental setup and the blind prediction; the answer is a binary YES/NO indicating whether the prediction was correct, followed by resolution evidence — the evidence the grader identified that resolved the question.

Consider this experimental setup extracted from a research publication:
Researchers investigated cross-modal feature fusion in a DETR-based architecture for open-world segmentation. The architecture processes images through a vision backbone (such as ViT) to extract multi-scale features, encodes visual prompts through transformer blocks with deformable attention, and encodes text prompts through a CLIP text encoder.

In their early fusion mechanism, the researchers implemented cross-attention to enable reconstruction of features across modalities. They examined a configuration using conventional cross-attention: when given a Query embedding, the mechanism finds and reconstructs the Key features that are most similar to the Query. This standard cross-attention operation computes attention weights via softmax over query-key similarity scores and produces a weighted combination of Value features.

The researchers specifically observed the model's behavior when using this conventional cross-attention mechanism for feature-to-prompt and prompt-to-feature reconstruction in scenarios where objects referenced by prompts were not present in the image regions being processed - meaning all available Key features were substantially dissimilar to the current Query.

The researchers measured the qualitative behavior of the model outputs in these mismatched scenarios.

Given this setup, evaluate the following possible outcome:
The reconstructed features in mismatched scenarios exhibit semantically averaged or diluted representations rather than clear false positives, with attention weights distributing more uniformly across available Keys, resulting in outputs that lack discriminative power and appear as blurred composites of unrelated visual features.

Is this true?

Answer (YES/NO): NO